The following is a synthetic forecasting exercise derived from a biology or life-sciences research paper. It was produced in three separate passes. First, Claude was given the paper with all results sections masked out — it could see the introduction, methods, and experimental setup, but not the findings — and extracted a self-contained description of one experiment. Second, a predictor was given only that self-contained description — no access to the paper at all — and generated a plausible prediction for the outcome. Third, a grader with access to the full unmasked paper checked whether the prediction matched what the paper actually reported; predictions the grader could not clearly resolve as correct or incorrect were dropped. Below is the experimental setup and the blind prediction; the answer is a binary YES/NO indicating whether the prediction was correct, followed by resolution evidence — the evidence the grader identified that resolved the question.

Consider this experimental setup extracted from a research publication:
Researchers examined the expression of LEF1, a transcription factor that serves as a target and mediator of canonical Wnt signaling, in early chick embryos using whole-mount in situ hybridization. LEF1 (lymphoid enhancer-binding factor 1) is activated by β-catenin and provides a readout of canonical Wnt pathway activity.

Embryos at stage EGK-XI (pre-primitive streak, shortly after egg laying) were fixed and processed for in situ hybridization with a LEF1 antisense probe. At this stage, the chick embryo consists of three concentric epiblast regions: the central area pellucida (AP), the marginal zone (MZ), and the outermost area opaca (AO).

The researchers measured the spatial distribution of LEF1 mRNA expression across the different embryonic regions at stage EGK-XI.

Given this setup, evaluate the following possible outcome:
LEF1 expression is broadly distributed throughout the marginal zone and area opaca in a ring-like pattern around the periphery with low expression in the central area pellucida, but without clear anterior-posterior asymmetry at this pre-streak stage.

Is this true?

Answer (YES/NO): NO